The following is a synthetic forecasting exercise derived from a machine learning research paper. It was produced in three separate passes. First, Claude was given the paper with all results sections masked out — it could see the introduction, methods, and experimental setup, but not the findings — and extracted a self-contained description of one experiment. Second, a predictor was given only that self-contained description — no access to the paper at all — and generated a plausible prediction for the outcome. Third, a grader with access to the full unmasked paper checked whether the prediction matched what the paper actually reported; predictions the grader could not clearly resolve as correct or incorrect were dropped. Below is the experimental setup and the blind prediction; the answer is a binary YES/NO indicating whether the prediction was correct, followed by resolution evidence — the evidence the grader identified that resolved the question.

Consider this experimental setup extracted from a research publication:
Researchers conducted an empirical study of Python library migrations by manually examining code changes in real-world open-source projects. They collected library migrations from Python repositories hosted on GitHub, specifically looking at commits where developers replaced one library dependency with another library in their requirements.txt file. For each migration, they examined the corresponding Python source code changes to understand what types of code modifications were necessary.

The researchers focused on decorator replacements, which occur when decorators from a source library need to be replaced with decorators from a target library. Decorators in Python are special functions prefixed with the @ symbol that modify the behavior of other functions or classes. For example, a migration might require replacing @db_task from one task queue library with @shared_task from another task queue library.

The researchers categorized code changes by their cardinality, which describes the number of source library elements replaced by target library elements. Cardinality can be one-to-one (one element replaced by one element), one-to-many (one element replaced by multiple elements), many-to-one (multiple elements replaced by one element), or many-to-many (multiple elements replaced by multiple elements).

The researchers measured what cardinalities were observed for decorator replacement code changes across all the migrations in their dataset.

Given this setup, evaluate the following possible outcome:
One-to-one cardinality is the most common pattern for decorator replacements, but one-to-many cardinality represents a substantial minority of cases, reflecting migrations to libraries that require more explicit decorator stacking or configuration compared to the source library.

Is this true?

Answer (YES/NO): NO